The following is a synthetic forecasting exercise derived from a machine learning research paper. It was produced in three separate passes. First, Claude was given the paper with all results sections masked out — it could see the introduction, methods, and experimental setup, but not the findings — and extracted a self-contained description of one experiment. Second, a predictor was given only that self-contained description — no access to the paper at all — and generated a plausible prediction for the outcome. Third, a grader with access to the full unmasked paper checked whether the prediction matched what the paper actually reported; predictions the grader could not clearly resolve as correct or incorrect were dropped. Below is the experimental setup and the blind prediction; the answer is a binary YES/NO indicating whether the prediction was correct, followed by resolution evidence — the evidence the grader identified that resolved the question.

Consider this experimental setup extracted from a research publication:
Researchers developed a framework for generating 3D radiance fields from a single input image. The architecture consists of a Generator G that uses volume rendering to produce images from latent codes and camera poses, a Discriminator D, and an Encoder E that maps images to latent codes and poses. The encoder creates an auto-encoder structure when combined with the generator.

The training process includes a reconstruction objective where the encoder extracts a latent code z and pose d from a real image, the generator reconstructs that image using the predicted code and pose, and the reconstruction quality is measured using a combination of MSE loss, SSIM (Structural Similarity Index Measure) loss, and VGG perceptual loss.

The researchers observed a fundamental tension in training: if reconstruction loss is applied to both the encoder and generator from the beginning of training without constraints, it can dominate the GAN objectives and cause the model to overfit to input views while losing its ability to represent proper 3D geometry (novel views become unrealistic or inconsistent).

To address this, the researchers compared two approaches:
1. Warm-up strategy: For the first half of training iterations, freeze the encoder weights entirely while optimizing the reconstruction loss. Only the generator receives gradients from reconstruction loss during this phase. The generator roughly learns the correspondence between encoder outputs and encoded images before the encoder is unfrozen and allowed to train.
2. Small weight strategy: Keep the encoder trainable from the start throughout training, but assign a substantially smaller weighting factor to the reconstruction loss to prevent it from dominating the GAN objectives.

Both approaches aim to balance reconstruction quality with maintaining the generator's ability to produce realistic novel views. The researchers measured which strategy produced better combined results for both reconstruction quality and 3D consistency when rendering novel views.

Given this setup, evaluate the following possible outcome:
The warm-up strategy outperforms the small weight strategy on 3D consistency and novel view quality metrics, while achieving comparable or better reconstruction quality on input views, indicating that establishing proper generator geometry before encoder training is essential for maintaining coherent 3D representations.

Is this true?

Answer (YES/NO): NO